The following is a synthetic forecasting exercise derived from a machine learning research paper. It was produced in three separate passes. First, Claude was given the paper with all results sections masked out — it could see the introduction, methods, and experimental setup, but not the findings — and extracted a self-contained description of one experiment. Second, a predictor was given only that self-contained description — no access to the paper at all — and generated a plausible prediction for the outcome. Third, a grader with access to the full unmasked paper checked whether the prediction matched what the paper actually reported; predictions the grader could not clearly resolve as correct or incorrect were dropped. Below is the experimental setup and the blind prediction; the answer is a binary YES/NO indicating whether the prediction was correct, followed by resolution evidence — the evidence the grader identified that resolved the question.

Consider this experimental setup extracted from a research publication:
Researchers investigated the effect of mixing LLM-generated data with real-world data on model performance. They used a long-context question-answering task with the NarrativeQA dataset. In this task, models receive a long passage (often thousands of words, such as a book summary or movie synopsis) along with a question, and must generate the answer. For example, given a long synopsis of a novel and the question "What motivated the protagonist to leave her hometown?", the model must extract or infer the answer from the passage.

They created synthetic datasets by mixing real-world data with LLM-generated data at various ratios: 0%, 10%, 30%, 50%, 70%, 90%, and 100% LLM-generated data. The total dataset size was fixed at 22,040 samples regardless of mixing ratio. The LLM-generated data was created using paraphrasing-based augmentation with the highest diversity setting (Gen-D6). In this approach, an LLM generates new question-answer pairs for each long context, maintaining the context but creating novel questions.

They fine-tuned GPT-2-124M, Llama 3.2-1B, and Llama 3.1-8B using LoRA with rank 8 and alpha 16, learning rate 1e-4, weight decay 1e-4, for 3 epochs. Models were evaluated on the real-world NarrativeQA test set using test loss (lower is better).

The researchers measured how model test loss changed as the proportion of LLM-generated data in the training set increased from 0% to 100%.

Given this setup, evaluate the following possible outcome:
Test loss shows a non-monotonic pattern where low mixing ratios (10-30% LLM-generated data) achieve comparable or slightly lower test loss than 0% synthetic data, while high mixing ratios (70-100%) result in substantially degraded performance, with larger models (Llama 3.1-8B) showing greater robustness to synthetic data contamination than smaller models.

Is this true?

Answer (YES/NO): NO